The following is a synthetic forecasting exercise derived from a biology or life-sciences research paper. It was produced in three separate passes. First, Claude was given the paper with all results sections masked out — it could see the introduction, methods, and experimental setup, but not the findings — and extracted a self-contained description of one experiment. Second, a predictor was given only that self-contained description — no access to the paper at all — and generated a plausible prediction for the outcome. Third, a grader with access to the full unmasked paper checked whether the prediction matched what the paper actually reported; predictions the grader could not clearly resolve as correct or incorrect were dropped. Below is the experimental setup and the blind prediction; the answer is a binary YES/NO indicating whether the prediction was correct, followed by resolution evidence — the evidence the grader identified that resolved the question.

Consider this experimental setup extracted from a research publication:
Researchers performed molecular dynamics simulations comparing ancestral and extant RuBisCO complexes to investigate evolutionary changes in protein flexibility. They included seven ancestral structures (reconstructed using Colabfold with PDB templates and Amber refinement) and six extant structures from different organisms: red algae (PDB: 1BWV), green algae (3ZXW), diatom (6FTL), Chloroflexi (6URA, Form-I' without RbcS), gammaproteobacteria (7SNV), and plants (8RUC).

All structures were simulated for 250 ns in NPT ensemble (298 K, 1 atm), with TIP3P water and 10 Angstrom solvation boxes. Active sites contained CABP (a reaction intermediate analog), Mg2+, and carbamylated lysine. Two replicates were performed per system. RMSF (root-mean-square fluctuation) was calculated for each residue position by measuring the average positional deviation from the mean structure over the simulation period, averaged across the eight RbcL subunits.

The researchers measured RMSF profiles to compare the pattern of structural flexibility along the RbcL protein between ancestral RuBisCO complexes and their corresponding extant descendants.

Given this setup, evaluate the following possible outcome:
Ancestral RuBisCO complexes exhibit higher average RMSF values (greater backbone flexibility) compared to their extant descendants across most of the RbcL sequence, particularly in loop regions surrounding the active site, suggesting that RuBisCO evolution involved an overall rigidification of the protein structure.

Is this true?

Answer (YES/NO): NO